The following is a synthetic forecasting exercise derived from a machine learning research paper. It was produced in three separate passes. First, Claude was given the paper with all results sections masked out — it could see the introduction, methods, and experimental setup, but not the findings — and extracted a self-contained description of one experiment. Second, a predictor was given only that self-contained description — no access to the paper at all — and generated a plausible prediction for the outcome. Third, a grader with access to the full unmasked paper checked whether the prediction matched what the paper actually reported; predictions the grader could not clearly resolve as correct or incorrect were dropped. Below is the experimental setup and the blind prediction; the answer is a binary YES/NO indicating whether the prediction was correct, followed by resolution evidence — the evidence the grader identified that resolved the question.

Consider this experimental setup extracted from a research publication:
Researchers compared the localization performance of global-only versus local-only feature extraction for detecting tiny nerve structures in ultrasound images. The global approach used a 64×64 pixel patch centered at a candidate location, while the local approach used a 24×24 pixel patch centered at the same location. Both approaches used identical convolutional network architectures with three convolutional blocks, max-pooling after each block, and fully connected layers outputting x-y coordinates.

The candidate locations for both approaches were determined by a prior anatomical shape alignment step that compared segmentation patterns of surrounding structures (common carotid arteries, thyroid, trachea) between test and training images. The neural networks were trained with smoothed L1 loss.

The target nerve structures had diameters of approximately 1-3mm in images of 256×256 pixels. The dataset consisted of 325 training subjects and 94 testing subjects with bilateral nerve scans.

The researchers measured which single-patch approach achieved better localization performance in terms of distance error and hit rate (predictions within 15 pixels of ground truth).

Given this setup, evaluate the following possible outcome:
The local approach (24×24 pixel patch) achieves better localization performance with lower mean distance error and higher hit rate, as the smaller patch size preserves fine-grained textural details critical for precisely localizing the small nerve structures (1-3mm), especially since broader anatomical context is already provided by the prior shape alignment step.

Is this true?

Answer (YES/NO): NO